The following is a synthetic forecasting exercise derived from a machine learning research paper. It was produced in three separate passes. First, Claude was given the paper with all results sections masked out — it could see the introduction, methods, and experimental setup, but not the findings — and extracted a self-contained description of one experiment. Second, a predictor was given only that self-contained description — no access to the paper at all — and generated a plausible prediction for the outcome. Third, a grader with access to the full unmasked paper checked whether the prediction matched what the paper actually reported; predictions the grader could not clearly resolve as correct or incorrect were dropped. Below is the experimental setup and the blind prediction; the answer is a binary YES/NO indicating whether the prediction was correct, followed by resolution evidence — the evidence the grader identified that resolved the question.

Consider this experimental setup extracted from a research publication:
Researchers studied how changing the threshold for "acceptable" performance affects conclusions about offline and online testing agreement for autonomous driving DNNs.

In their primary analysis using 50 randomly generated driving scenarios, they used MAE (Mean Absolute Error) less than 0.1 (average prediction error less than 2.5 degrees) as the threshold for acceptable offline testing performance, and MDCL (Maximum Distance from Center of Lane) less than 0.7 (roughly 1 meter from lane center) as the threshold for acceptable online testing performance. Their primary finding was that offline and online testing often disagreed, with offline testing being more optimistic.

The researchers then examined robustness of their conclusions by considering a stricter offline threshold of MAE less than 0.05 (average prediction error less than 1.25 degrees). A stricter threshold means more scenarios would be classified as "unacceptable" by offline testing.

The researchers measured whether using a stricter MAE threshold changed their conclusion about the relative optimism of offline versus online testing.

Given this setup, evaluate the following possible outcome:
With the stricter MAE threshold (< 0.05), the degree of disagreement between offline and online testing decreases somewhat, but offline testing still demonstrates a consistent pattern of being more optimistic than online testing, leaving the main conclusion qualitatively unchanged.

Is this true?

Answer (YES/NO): YES